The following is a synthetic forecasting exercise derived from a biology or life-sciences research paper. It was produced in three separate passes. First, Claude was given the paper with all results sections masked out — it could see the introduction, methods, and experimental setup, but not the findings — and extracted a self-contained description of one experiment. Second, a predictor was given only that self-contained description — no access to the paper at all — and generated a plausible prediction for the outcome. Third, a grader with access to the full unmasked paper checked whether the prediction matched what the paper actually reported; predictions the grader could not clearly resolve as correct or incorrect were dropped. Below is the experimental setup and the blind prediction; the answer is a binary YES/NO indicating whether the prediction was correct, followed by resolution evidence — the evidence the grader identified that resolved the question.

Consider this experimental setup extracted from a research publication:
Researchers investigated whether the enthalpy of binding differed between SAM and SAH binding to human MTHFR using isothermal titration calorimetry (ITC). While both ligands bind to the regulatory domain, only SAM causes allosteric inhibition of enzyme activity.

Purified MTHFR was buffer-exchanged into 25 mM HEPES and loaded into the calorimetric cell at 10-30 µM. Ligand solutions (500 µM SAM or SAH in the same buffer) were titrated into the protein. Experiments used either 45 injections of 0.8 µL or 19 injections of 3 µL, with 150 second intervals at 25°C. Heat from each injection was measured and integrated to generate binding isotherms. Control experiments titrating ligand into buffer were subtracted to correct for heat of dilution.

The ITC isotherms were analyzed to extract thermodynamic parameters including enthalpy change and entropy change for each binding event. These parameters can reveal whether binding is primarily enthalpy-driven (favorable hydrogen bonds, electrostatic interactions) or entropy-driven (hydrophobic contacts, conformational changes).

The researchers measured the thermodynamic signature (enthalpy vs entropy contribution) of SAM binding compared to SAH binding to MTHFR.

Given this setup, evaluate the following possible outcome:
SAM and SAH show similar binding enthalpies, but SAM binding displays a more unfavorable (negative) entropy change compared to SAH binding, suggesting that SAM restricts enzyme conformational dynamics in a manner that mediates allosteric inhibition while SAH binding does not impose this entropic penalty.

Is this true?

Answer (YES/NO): NO